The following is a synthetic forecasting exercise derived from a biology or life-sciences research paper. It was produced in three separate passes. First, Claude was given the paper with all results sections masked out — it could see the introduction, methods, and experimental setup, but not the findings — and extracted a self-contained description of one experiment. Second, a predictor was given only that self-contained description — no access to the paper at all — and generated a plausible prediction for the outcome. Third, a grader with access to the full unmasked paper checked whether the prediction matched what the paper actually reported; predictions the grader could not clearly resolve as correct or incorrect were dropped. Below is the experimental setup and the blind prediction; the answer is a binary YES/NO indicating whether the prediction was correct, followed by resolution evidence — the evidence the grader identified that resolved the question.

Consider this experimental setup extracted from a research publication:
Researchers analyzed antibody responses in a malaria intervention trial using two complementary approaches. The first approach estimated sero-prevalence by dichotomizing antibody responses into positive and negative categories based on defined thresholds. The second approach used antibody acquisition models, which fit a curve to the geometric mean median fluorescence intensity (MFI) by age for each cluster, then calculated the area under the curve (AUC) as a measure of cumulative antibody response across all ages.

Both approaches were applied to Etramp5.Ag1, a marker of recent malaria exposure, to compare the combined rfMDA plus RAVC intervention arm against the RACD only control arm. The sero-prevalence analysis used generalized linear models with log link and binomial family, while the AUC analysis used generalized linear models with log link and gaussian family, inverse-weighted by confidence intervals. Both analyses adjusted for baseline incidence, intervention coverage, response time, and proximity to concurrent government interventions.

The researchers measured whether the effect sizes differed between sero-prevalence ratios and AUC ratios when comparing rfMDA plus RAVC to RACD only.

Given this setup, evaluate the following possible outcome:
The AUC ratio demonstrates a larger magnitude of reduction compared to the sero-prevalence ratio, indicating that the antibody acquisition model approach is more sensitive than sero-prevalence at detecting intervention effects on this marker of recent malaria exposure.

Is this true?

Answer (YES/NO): NO